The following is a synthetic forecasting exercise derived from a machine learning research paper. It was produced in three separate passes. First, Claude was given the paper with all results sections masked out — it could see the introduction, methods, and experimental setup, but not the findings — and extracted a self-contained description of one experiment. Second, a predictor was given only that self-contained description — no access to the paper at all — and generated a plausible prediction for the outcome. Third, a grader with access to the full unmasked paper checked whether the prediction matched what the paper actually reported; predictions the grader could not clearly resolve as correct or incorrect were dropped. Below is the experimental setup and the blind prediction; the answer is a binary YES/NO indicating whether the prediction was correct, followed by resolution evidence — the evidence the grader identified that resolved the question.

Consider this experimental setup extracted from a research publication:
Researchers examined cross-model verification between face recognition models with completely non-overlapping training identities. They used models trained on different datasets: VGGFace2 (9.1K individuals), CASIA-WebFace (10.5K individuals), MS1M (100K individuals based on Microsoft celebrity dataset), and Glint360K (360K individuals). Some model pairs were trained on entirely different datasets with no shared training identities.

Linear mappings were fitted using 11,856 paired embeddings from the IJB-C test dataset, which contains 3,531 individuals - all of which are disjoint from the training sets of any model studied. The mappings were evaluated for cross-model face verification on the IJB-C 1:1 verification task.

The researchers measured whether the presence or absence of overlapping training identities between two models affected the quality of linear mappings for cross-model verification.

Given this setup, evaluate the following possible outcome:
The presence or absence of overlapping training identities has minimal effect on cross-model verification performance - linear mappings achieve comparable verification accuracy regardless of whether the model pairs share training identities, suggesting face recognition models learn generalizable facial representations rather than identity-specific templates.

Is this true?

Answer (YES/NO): YES